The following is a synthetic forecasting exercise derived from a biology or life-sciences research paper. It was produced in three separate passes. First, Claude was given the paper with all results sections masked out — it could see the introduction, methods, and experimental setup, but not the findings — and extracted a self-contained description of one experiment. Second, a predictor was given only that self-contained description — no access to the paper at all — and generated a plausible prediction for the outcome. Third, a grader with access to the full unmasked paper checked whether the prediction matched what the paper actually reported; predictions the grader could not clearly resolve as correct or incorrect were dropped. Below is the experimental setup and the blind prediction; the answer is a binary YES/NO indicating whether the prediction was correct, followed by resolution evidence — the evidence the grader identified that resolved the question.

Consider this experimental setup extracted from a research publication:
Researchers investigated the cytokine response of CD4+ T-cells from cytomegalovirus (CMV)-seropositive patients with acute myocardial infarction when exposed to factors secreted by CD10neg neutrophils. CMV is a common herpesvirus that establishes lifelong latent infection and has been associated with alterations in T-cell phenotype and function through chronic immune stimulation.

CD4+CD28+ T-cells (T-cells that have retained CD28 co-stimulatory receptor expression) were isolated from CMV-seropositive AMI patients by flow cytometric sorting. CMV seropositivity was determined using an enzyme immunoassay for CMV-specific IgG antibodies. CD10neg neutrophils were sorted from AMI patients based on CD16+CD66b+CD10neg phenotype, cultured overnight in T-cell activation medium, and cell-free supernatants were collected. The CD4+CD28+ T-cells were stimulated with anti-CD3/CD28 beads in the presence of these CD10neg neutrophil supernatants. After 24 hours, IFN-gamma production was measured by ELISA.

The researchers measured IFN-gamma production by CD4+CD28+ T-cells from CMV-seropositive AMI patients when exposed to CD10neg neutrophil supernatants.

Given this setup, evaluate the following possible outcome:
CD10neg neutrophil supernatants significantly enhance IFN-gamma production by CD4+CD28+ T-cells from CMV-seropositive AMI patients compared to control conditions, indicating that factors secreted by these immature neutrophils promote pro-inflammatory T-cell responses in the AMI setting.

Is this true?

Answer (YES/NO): YES